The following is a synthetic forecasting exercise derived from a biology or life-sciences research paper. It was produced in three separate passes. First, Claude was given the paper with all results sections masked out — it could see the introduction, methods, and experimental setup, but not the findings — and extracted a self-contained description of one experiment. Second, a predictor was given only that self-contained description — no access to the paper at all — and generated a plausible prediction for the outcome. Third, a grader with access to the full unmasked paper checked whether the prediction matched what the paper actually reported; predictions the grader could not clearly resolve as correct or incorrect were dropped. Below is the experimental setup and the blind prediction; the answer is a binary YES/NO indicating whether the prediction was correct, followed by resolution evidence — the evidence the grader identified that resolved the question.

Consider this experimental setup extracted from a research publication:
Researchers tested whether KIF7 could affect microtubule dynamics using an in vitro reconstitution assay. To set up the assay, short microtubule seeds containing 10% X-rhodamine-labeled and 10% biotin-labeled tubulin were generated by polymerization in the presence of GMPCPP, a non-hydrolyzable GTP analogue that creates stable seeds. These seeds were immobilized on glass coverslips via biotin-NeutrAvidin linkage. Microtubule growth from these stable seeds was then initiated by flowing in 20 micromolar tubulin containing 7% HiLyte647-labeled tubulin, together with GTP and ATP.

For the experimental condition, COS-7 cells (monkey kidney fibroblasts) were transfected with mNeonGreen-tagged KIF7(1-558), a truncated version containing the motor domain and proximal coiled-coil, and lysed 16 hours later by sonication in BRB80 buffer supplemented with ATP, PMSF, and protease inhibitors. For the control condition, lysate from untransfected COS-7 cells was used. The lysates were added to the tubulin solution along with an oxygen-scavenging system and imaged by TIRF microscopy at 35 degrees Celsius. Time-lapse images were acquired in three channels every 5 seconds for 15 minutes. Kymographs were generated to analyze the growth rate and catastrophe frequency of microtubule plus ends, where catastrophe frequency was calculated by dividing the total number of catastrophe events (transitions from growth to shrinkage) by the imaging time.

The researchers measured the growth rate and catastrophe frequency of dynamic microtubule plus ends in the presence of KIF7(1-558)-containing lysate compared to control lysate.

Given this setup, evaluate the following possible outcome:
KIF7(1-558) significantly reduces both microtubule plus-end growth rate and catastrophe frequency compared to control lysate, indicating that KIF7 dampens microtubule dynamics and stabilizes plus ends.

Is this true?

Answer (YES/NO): NO